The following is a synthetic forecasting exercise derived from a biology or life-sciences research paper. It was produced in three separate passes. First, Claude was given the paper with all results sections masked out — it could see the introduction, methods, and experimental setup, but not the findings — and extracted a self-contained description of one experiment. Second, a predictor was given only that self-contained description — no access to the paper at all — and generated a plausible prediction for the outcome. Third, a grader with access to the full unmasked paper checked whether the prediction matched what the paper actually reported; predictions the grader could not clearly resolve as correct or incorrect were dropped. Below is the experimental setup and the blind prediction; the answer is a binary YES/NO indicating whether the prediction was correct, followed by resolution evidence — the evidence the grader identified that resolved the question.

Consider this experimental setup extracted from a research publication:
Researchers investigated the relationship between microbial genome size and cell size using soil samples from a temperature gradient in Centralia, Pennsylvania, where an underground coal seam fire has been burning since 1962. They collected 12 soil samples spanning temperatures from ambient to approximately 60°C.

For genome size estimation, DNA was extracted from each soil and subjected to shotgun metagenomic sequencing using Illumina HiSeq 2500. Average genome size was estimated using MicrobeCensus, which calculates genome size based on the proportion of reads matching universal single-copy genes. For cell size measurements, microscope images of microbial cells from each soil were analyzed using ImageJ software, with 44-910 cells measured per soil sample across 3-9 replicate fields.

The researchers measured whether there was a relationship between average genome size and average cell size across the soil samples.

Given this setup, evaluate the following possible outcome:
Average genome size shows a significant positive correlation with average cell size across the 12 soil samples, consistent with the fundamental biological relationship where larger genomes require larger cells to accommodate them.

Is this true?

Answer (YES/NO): YES